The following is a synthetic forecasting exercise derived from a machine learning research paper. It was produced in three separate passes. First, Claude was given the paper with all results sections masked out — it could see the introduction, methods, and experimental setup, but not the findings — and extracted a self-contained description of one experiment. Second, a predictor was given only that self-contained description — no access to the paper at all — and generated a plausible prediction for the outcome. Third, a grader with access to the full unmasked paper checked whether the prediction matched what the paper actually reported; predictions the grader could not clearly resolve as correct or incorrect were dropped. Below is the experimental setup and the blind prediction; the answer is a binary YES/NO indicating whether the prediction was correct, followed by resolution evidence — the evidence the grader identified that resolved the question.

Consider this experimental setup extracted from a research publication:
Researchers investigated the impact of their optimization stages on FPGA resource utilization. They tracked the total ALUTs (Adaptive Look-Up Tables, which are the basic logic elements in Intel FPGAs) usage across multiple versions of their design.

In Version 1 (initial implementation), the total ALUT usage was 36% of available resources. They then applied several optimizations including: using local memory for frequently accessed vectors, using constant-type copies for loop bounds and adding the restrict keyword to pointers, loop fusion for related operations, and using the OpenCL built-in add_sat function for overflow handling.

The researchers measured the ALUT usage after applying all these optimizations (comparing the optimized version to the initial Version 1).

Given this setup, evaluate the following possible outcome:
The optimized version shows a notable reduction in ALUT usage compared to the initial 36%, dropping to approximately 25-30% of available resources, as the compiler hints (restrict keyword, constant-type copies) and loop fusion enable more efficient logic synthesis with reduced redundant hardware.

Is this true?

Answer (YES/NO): NO